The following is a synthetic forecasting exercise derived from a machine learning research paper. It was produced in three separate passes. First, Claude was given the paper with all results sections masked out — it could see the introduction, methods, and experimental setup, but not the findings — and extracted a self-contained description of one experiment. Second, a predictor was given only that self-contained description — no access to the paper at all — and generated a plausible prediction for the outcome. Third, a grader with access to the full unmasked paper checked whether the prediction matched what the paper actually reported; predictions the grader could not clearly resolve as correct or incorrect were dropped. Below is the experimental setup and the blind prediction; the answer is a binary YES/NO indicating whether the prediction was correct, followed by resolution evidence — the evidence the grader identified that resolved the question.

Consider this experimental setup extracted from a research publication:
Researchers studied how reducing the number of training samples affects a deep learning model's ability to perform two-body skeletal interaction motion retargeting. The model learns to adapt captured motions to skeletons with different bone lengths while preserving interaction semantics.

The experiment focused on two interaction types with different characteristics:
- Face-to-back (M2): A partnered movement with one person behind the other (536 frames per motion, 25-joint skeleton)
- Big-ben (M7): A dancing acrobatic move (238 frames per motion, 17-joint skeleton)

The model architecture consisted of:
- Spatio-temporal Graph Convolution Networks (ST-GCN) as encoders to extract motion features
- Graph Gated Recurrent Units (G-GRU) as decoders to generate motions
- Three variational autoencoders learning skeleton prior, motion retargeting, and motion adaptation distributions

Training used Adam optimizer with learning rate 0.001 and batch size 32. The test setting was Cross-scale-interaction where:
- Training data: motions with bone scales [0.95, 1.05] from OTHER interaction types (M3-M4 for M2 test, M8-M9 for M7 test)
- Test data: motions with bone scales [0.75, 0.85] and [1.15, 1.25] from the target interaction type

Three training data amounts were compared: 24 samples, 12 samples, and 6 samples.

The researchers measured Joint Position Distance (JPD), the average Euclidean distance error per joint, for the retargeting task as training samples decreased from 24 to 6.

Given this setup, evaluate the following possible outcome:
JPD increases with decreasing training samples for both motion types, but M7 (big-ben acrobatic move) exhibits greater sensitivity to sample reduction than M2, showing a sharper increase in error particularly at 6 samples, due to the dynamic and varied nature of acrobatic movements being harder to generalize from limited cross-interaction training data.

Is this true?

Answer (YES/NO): NO